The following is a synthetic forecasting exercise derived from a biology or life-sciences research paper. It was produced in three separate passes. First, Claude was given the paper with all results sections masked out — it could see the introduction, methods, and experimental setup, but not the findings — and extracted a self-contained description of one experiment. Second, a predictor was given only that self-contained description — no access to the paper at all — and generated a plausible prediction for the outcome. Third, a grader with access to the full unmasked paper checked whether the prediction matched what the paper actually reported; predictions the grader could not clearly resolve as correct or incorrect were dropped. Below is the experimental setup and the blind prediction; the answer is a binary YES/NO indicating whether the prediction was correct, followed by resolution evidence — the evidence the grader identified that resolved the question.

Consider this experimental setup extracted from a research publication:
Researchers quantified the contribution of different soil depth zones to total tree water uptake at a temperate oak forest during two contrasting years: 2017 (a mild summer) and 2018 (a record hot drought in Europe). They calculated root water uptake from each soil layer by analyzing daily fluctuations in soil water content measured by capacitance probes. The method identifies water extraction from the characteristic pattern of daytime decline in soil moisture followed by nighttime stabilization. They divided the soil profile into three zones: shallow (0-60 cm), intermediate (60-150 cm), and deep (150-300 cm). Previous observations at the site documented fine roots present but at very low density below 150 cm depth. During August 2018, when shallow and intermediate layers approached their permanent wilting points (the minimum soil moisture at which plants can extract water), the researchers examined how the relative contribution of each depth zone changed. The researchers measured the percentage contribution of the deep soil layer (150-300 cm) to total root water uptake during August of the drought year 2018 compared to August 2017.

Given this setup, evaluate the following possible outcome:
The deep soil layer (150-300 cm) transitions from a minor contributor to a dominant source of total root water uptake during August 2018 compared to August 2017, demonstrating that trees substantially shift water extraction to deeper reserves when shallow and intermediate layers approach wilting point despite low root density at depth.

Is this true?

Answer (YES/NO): YES